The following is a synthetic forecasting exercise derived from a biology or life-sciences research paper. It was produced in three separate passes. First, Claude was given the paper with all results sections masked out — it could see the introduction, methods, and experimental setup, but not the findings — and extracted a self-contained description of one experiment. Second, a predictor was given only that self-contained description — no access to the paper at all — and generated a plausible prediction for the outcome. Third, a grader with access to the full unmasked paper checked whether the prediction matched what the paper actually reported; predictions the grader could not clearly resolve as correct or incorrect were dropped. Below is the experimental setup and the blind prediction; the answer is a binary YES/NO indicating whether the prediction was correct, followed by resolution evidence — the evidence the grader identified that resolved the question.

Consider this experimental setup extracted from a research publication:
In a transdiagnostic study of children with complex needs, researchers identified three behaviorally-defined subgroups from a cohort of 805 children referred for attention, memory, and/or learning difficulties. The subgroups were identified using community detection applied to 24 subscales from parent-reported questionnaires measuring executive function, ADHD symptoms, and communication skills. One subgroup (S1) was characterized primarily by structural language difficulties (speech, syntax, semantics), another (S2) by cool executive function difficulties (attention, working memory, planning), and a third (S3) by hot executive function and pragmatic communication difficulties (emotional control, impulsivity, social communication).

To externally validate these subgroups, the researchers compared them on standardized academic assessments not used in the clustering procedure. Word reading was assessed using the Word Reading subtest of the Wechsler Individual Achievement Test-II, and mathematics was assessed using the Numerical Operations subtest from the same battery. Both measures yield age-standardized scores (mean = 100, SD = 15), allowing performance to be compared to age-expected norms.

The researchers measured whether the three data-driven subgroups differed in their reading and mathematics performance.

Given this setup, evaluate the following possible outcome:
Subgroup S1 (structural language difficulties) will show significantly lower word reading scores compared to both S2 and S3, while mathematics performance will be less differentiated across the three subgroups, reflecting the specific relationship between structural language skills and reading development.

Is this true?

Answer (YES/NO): NO